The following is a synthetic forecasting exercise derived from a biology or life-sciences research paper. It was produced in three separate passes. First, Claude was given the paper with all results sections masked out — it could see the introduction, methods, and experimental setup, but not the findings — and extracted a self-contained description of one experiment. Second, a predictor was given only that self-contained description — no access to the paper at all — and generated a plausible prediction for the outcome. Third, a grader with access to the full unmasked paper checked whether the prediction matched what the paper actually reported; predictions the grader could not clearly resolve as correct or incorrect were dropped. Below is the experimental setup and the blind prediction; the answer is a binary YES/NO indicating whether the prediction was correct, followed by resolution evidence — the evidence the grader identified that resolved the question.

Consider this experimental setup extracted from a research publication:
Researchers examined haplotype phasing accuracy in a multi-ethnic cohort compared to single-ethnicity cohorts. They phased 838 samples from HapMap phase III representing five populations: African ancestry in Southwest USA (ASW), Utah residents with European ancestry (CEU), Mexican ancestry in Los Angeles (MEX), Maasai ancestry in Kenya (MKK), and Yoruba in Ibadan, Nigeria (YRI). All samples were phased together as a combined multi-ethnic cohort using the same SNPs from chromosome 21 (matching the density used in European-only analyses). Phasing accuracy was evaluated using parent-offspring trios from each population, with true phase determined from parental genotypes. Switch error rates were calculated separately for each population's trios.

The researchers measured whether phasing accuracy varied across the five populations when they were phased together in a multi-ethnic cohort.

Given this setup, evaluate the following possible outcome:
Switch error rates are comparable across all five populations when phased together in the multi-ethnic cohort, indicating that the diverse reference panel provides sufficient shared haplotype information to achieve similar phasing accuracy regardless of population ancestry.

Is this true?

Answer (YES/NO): NO